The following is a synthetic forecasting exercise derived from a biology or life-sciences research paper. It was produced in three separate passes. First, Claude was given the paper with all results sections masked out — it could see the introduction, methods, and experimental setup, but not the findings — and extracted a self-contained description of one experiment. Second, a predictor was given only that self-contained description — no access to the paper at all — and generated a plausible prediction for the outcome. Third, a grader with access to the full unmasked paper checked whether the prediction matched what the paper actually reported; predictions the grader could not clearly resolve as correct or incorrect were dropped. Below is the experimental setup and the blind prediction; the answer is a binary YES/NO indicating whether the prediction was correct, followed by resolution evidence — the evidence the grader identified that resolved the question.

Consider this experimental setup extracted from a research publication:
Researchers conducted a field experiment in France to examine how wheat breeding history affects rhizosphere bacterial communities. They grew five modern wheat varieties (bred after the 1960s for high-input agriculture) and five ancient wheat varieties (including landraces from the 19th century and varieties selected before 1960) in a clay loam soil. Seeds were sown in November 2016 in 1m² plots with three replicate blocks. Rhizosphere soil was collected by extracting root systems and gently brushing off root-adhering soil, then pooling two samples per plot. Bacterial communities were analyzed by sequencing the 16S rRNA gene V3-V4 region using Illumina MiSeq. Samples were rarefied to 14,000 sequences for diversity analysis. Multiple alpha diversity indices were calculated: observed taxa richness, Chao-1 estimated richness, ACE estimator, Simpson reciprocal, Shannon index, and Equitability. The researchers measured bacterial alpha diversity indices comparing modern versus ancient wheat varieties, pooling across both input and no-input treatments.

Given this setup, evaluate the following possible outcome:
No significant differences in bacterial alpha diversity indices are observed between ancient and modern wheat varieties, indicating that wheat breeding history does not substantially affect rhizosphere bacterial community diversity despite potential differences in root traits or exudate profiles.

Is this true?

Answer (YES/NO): NO